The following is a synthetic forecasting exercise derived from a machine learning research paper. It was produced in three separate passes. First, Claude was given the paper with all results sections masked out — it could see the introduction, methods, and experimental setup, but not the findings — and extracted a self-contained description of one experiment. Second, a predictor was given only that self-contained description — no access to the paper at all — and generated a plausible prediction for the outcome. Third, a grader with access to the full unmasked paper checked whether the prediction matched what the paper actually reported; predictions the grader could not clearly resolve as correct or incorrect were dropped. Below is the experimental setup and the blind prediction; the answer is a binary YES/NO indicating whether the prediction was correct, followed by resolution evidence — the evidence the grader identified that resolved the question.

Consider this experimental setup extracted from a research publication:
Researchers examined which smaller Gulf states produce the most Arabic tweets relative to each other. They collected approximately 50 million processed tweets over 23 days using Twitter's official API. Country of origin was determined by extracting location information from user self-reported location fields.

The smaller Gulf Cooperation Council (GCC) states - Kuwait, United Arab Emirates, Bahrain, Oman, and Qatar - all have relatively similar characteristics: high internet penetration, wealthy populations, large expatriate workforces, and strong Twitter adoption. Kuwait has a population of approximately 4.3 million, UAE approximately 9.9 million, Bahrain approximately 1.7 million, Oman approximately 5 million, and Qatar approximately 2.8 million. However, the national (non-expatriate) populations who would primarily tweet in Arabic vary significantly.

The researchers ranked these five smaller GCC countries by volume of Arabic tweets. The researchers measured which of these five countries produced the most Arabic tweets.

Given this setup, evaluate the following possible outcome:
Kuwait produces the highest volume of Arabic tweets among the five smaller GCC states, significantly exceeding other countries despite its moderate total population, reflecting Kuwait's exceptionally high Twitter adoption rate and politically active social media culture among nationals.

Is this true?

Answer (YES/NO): YES